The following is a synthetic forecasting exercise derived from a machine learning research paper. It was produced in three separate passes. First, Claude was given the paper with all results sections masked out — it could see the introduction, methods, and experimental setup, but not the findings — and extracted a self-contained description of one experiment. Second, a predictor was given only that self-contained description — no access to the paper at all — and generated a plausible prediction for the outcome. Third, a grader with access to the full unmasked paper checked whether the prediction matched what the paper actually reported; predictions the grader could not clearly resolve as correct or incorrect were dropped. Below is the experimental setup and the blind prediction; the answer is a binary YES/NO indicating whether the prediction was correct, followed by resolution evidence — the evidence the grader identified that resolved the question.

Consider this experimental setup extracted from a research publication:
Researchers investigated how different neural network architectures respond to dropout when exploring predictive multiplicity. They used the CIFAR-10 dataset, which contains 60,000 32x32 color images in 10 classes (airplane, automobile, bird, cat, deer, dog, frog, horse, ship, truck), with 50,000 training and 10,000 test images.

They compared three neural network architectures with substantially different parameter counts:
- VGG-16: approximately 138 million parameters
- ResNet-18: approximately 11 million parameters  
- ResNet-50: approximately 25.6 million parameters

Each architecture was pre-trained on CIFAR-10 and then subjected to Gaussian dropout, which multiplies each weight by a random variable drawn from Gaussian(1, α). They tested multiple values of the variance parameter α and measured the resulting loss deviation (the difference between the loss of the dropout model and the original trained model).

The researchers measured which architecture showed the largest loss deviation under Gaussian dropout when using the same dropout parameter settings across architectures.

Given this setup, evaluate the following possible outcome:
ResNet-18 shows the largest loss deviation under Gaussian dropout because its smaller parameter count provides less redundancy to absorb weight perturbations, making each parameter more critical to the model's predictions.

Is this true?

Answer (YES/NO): YES